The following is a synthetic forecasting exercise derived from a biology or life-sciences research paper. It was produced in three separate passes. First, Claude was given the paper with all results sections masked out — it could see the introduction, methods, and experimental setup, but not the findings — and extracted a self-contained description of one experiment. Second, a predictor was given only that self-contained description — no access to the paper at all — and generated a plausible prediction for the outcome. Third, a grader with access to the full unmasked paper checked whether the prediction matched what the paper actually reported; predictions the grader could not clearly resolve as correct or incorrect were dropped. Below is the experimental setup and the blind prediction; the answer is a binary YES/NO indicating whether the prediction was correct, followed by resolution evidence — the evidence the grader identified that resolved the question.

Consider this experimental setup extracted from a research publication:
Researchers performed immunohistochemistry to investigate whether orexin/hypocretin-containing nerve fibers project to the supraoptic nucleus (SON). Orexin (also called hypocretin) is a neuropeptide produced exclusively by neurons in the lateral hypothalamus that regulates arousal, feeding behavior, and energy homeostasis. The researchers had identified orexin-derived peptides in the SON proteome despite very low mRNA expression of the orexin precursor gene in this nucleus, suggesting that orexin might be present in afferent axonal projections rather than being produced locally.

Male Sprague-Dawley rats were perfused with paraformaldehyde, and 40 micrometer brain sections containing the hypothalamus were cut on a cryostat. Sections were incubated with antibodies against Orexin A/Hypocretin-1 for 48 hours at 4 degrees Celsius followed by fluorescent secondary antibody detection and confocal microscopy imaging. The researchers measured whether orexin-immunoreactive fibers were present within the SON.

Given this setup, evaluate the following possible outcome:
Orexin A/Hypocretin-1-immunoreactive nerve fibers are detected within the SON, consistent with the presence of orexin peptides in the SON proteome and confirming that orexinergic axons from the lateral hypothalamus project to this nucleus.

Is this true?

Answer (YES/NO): YES